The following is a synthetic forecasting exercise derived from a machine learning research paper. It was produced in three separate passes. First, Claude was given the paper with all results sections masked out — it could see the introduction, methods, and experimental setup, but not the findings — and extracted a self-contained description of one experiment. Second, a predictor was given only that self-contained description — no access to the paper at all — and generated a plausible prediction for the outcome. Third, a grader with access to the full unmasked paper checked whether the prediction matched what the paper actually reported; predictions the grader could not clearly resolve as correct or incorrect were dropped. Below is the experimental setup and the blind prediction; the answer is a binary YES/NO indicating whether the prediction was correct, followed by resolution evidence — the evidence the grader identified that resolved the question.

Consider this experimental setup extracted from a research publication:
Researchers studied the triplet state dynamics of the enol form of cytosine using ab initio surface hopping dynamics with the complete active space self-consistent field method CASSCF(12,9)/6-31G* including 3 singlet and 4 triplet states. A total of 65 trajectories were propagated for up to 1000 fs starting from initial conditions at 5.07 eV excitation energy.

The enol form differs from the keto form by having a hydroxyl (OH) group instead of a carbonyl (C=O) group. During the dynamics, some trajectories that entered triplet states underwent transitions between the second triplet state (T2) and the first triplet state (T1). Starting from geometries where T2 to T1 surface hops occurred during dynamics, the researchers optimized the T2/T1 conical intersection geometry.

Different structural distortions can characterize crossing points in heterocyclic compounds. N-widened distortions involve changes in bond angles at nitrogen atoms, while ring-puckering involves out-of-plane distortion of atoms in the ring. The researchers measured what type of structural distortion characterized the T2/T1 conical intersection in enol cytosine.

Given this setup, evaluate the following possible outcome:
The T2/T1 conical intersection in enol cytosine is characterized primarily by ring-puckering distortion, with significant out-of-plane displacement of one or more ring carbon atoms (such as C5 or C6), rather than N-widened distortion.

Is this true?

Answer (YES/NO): NO